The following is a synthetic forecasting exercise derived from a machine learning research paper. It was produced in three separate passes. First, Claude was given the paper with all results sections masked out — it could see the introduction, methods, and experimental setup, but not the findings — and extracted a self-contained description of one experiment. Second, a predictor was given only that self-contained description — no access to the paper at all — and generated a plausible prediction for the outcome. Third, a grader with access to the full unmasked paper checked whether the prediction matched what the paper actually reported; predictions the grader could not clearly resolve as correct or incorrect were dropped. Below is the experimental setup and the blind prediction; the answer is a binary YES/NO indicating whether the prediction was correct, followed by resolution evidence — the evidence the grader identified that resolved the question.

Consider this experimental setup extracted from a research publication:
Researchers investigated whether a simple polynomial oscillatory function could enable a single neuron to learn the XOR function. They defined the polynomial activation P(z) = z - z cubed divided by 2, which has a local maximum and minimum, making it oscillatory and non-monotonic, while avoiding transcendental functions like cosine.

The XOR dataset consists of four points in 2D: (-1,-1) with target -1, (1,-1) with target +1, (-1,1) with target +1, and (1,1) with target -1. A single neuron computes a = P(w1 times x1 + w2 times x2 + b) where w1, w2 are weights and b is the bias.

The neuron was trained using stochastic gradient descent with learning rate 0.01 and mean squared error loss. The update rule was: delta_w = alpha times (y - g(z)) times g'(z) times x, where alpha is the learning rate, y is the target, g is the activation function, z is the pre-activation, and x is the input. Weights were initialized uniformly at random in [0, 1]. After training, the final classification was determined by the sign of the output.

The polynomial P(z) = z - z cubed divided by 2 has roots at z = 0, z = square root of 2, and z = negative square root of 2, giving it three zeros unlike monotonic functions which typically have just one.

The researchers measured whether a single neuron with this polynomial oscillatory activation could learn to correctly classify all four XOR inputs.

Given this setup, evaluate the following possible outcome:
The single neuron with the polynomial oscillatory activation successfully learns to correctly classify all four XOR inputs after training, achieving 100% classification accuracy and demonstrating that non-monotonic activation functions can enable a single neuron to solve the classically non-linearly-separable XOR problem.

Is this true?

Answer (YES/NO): YES